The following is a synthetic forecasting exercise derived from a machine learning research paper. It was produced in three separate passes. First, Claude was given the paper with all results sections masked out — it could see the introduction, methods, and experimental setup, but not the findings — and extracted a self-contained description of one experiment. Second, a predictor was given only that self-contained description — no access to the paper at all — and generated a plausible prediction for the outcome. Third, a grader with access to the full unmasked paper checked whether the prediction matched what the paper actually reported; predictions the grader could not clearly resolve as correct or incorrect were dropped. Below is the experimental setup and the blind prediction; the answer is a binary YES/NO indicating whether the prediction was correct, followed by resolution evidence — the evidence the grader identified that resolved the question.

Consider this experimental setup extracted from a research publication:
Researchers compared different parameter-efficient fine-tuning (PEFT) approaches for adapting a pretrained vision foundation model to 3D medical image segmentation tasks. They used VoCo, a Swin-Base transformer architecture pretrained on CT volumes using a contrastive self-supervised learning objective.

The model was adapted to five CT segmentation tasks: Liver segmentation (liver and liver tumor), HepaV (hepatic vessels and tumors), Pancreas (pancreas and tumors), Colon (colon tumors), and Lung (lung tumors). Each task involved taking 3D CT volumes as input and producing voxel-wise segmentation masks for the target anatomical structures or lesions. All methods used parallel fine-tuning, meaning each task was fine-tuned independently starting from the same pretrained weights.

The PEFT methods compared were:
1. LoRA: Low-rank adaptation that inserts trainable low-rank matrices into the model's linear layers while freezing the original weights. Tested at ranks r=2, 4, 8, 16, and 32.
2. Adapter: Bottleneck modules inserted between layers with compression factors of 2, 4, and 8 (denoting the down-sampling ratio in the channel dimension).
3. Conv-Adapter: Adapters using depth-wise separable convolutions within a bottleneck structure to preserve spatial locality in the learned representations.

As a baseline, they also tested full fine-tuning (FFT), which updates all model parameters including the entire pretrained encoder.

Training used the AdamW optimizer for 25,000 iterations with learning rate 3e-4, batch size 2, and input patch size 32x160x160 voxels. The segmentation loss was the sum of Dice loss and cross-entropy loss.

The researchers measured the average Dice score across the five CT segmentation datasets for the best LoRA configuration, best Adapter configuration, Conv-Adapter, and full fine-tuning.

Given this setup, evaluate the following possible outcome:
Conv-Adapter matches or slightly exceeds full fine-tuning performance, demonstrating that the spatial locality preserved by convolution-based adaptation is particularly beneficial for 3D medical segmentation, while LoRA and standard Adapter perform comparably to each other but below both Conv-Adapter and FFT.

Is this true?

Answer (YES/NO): NO